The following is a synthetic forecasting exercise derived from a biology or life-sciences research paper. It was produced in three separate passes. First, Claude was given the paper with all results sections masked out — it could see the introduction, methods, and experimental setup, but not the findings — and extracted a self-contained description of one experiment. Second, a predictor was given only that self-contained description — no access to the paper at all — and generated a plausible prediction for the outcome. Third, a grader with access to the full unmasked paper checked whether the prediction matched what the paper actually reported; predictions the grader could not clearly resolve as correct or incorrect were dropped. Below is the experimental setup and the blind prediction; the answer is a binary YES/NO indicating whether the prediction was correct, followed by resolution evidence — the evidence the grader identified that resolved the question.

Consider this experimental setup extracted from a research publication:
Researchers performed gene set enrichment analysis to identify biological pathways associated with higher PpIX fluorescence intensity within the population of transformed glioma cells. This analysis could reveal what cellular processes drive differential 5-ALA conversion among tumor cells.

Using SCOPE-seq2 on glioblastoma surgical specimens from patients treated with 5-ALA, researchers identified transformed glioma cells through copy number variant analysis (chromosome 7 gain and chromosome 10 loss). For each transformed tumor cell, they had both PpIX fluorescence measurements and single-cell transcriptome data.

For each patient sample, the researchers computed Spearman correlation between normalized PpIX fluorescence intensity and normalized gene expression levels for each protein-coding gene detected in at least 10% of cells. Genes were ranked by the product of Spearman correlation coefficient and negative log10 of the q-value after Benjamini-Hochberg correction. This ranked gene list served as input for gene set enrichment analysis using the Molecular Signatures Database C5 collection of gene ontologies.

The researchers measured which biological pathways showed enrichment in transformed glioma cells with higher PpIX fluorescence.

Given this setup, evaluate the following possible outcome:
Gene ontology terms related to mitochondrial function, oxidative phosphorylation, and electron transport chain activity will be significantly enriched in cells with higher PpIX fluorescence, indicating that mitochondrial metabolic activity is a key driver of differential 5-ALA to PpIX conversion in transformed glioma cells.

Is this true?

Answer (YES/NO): NO